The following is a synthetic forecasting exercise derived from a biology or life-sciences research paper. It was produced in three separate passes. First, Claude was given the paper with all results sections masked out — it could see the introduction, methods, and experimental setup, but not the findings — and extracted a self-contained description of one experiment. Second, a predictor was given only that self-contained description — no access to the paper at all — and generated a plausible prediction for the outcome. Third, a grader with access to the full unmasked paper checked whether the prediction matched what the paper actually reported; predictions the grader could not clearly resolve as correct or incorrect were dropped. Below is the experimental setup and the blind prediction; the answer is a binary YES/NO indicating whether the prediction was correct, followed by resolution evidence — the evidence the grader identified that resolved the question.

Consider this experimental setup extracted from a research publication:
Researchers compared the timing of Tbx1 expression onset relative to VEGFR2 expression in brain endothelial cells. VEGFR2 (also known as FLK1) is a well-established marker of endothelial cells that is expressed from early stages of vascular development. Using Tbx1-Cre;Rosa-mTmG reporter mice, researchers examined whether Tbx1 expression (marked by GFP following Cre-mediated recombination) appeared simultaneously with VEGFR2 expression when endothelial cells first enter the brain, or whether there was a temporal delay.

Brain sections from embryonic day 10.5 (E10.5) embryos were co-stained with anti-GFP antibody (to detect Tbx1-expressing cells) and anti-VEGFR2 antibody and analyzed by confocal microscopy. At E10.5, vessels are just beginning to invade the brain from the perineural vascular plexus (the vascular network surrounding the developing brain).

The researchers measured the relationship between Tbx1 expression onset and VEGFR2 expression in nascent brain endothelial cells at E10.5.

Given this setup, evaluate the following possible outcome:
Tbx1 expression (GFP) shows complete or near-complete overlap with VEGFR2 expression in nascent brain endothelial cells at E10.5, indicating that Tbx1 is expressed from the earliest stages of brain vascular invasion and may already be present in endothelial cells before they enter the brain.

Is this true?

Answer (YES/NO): NO